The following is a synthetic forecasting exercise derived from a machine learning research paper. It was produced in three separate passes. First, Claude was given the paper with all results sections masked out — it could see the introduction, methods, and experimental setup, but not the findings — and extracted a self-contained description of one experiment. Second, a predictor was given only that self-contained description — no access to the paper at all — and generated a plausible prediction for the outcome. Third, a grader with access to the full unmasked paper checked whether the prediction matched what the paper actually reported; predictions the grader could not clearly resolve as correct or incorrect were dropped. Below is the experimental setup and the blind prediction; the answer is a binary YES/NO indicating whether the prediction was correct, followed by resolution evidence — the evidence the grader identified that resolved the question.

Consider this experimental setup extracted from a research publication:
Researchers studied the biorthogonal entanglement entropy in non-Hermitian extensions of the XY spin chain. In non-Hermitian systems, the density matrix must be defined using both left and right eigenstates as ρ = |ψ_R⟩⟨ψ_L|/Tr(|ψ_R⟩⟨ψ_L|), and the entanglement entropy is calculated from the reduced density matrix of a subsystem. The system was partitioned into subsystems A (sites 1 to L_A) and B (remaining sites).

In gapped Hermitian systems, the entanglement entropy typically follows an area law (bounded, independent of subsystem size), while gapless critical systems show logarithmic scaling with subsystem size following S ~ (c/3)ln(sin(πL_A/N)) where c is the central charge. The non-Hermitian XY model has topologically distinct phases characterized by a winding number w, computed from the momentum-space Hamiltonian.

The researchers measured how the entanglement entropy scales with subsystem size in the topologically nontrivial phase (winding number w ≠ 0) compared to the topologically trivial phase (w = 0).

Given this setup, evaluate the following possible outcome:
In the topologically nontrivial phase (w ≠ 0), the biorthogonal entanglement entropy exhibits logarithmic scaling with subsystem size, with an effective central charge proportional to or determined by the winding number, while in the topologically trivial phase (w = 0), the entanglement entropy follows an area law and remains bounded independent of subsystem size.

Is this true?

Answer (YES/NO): NO